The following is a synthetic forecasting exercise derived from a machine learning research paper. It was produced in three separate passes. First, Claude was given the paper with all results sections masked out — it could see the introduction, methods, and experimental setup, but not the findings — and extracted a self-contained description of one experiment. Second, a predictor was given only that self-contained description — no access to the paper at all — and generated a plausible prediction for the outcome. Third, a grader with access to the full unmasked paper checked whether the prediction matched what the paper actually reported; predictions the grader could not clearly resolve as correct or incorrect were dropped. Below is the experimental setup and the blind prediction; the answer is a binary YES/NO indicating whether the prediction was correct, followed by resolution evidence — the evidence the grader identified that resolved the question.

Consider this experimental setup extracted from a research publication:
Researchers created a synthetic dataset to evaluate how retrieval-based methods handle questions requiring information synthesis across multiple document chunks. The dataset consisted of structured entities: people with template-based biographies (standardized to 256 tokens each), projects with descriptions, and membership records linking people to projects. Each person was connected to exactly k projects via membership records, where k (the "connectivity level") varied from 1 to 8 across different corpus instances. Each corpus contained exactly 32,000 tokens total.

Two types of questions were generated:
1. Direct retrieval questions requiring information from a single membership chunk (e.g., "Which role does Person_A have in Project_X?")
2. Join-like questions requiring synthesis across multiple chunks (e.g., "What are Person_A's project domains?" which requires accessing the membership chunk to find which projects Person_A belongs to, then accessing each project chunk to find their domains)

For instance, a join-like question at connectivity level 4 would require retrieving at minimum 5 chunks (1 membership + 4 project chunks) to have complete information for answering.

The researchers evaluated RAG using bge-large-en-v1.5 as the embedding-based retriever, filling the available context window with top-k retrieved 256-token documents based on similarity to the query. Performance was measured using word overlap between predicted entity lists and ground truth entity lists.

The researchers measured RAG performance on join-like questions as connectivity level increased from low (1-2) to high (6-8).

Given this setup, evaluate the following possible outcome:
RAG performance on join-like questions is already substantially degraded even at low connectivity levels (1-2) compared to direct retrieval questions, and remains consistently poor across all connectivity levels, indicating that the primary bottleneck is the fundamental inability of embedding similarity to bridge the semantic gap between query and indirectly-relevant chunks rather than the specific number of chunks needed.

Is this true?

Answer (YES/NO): NO